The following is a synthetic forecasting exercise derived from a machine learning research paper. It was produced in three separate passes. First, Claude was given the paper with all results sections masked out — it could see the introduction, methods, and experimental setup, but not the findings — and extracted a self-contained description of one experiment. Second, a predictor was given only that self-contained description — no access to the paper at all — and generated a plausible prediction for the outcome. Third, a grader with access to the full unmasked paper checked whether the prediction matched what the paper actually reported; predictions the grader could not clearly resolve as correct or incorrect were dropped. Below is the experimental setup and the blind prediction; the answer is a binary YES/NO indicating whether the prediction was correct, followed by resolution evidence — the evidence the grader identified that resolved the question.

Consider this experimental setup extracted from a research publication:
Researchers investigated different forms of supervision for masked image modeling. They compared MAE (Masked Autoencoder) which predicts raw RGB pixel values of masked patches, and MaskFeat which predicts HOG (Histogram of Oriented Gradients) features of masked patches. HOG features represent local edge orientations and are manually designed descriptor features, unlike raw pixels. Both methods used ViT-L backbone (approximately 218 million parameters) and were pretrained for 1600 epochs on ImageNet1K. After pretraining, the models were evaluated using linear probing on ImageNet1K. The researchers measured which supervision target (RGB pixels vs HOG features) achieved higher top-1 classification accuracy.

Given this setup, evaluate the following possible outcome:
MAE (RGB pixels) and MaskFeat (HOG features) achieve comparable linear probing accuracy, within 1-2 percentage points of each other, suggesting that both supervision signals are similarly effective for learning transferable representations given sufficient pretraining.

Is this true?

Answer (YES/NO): NO